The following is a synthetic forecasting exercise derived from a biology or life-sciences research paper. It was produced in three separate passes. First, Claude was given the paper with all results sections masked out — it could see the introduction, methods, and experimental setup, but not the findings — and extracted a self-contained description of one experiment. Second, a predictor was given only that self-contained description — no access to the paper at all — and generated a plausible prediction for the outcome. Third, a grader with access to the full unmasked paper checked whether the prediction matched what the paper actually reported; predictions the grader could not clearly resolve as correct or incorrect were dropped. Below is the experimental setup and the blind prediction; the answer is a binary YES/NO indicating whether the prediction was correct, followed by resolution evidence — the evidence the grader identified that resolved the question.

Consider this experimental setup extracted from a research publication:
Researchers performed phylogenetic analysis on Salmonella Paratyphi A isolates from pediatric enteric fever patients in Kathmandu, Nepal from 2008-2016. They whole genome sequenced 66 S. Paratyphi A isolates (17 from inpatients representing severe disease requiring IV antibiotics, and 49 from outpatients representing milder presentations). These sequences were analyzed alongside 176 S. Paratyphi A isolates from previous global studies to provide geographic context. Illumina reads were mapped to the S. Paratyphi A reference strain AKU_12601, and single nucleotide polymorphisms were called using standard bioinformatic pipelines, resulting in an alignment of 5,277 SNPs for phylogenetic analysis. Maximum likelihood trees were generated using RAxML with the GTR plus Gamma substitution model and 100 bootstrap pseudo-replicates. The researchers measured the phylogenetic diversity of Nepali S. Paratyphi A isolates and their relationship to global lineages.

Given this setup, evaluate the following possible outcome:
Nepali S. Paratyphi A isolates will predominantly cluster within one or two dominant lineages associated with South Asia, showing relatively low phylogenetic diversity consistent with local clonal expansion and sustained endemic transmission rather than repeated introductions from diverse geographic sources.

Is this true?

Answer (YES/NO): YES